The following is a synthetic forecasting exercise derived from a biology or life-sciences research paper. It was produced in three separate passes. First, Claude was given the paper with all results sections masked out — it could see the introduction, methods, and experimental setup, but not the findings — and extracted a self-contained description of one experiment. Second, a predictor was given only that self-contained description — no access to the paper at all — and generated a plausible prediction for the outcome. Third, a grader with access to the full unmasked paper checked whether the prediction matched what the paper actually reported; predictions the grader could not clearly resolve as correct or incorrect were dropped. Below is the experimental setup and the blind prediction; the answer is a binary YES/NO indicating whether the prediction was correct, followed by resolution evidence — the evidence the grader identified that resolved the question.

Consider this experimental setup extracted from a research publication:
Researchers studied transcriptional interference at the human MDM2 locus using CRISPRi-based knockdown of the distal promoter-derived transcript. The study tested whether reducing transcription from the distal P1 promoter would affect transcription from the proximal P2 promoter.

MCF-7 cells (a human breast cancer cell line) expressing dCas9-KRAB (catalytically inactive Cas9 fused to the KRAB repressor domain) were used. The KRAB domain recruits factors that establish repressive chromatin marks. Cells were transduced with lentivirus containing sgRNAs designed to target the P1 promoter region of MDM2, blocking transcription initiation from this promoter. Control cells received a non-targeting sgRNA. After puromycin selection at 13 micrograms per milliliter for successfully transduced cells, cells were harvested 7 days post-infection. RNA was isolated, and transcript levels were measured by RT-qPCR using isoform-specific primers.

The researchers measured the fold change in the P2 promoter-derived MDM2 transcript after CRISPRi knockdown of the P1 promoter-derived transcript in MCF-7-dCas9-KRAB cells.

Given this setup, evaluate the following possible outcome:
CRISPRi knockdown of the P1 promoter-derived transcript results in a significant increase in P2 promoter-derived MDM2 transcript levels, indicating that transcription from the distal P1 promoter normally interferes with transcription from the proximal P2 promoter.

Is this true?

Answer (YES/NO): NO